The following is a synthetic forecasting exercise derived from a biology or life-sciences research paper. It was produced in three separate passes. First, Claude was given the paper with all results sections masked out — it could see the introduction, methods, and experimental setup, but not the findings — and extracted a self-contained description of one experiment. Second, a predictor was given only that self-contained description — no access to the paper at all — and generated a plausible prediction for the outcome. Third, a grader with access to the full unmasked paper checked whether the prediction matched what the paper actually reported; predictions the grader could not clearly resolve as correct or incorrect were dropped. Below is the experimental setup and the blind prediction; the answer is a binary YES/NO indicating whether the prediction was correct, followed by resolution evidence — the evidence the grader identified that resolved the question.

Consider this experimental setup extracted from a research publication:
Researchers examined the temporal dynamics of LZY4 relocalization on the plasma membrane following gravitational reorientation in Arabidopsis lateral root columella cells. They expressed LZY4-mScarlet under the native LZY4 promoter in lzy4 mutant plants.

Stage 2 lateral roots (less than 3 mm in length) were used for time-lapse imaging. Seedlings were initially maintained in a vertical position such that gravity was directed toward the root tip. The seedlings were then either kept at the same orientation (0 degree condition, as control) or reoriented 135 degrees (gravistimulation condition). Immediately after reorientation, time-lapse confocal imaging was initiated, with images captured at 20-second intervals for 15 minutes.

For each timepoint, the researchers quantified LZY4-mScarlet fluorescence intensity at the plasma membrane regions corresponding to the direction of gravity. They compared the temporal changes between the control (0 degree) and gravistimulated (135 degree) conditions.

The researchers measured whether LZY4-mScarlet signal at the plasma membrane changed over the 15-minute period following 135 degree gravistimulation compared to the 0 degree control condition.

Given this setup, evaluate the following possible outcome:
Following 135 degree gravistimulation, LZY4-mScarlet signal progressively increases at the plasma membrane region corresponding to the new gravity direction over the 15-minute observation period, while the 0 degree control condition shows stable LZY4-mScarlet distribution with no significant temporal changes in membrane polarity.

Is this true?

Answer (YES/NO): YES